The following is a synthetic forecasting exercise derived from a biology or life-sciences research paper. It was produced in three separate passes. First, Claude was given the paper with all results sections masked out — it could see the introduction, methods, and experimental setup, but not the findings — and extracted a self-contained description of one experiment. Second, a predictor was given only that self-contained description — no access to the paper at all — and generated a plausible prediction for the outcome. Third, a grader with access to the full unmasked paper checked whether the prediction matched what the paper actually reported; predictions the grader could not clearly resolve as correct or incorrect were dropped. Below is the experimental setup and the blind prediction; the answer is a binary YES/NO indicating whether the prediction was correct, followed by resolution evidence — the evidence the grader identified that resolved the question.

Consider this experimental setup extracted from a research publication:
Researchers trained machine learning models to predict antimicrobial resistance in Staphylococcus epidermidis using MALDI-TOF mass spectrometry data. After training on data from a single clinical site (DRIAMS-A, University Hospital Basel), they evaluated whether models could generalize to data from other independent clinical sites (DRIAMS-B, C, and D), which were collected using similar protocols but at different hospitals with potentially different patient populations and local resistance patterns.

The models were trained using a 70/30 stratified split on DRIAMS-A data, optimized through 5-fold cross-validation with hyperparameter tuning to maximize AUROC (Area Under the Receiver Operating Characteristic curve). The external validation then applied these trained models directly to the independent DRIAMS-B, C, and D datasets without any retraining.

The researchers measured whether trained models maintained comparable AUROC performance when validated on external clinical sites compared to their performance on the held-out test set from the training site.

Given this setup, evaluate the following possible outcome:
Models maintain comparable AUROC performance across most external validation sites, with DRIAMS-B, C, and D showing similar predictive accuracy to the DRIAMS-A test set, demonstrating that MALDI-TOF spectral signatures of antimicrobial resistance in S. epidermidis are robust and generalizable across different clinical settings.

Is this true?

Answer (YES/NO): NO